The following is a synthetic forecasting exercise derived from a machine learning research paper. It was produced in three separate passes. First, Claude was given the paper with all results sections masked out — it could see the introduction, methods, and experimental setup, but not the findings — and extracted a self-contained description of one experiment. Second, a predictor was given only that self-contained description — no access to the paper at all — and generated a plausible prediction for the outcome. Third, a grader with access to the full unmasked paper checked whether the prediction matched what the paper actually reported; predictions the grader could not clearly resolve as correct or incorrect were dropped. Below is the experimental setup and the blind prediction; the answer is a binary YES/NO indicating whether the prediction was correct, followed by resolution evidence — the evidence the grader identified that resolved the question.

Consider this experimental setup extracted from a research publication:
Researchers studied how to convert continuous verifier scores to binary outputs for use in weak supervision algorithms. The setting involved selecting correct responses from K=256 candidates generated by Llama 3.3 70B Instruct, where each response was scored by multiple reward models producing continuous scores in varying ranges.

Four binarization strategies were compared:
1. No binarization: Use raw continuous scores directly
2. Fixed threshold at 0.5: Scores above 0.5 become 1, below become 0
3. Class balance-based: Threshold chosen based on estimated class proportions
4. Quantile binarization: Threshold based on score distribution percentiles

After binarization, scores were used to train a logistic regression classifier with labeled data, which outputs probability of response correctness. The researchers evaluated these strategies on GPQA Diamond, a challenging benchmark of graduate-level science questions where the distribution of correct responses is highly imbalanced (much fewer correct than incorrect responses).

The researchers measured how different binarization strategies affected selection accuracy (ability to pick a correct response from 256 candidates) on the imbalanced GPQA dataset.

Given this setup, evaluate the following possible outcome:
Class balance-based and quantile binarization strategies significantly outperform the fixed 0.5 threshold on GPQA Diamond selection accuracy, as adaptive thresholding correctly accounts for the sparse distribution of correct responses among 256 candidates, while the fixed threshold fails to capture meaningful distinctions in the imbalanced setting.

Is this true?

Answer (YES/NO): NO